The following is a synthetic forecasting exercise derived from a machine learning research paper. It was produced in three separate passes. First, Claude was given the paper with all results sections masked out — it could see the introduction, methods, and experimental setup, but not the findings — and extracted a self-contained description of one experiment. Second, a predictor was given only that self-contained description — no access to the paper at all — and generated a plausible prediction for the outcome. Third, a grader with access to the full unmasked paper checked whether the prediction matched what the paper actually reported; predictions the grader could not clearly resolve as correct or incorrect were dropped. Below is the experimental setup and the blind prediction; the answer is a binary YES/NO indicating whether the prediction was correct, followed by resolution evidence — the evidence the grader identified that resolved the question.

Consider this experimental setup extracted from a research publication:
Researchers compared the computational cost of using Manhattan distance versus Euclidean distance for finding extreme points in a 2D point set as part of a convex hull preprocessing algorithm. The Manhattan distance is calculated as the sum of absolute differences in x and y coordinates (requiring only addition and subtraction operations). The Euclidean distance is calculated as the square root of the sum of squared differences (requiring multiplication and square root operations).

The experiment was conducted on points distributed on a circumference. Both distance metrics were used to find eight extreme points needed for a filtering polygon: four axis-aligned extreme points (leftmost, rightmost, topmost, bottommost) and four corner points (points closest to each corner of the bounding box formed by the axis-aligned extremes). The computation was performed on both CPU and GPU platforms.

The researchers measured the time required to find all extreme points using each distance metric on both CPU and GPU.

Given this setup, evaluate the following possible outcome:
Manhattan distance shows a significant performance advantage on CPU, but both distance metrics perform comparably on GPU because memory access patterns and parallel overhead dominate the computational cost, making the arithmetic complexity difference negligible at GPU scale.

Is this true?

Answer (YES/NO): NO